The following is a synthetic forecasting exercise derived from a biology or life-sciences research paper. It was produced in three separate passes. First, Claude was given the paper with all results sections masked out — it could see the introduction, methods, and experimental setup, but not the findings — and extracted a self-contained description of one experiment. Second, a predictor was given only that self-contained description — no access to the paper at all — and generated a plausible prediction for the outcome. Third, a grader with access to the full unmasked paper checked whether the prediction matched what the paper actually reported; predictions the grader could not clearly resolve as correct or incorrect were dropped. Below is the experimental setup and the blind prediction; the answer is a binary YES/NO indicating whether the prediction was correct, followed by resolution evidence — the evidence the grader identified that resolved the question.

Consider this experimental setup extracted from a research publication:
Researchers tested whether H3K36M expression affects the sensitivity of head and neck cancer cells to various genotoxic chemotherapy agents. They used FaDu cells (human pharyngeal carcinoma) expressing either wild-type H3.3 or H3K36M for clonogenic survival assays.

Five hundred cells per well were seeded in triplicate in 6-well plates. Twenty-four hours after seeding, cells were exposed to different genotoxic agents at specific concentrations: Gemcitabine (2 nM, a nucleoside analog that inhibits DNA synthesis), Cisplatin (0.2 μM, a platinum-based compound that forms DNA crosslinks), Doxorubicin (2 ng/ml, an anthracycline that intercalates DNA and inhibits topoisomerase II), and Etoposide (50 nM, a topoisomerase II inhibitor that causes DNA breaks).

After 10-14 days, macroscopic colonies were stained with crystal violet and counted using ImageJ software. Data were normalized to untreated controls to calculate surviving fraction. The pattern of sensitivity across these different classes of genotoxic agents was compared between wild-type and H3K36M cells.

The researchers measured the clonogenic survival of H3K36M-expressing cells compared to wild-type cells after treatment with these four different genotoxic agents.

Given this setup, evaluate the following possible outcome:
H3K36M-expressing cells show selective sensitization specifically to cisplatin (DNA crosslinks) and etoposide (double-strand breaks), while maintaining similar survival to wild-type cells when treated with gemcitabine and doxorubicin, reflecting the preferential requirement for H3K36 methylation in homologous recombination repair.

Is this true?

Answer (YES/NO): NO